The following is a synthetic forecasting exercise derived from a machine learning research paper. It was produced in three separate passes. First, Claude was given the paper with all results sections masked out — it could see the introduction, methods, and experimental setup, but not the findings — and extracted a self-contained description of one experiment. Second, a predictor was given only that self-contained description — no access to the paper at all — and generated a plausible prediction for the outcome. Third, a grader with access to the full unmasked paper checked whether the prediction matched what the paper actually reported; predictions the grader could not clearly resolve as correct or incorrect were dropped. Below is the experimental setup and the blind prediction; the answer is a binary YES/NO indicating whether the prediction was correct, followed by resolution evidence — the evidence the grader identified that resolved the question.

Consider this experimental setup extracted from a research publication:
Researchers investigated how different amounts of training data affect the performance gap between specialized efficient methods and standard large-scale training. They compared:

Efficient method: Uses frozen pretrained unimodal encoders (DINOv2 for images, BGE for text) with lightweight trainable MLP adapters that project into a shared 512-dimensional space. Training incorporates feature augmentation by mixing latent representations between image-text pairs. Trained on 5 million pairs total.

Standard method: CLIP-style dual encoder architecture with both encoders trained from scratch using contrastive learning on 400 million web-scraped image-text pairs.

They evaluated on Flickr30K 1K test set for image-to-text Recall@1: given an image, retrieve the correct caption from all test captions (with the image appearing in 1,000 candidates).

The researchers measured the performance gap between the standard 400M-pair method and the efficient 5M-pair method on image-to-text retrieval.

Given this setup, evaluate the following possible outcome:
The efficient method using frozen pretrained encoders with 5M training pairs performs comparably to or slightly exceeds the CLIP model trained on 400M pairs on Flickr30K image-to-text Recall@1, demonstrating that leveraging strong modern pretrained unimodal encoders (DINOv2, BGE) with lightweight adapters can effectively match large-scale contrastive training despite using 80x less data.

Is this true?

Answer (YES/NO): NO